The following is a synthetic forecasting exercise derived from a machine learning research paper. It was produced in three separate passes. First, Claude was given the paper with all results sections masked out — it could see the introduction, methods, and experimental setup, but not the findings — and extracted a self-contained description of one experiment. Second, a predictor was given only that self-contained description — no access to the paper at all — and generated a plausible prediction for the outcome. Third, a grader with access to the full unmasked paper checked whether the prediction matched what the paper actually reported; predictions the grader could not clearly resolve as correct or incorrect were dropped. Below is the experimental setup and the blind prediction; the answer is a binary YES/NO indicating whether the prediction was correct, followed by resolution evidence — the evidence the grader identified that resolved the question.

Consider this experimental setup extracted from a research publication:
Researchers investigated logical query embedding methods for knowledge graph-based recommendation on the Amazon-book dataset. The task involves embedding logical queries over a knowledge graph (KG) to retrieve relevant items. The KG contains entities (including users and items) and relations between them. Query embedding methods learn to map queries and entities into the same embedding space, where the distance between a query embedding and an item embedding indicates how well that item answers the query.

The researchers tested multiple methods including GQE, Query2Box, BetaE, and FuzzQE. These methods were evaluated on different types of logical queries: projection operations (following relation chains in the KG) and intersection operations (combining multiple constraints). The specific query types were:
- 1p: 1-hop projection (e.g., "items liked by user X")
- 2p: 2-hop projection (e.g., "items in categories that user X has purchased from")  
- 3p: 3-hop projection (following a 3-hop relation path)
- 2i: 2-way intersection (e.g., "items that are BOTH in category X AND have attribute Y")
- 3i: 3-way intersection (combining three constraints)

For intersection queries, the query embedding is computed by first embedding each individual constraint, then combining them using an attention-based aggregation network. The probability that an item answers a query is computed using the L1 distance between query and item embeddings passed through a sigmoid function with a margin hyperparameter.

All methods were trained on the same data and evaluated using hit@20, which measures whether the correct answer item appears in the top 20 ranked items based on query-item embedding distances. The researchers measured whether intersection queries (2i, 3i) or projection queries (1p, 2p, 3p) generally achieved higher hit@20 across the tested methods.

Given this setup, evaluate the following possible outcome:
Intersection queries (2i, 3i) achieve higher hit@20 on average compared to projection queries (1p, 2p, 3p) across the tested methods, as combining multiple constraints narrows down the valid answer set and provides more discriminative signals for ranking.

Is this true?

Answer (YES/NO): YES